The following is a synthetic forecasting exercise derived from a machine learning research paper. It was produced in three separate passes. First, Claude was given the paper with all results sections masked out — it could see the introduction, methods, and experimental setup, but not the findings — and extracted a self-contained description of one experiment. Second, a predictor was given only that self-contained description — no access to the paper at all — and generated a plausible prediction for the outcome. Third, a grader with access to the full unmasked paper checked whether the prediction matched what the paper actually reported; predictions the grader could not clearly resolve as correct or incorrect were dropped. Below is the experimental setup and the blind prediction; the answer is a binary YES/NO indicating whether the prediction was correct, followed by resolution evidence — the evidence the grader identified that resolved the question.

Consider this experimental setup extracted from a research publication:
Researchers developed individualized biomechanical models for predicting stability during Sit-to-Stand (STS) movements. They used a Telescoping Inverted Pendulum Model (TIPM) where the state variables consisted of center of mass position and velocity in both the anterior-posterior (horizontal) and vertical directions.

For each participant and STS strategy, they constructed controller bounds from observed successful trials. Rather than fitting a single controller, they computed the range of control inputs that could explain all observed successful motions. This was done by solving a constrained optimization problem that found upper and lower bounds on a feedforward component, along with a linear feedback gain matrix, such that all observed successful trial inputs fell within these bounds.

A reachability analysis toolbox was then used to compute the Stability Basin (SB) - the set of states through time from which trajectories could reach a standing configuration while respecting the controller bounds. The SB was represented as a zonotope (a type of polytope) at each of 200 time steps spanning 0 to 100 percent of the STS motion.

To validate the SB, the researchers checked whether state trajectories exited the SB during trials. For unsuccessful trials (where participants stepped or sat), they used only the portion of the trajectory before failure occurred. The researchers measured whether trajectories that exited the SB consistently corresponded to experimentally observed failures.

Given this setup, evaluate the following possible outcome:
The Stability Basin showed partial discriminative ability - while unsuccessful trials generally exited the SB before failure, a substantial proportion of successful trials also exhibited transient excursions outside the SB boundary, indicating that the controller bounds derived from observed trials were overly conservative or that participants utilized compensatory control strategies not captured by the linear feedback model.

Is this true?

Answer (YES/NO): NO